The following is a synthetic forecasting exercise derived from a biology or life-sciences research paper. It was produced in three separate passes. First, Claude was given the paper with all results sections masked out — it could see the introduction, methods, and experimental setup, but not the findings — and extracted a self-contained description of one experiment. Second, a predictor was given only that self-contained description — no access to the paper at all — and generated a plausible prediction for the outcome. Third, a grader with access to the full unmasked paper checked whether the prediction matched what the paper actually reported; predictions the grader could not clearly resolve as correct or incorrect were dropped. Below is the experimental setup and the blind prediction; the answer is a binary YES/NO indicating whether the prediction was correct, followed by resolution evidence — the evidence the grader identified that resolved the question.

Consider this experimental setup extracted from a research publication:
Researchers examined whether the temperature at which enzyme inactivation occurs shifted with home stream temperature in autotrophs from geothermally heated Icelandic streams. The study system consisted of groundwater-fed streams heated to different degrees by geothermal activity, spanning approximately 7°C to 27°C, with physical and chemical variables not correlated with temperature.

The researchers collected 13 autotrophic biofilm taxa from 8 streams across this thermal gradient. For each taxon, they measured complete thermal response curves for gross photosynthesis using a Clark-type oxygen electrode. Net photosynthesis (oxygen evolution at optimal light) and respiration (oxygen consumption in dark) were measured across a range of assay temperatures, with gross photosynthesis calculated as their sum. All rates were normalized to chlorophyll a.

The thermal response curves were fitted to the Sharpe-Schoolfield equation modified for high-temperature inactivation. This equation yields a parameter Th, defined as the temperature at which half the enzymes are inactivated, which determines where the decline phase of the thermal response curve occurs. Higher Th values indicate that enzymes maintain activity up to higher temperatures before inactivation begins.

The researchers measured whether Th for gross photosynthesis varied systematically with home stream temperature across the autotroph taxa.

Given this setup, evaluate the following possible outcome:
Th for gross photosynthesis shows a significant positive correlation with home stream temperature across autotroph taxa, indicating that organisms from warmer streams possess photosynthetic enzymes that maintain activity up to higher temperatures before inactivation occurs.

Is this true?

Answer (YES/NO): YES